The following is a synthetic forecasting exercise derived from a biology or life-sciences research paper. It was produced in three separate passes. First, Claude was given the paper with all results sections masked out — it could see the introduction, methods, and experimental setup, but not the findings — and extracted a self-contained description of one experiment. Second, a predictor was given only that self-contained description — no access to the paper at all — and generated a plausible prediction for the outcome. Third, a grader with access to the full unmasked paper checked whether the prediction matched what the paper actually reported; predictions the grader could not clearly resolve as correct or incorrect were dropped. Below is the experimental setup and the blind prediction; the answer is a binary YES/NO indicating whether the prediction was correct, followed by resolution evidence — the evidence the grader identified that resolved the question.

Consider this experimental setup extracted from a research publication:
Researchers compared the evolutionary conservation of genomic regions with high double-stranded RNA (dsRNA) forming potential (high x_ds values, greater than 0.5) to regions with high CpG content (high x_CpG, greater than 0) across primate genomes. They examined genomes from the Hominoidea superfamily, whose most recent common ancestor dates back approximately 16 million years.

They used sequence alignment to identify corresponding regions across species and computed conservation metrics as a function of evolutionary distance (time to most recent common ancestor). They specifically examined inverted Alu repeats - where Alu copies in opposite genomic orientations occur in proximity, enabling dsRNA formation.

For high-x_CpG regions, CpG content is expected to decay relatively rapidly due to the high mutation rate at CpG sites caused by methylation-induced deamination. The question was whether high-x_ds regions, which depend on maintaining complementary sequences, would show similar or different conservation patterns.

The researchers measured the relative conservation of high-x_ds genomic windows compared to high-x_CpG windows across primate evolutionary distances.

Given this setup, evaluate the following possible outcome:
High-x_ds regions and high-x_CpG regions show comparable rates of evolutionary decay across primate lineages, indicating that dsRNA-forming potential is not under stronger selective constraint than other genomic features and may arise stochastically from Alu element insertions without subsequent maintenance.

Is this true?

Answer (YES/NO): NO